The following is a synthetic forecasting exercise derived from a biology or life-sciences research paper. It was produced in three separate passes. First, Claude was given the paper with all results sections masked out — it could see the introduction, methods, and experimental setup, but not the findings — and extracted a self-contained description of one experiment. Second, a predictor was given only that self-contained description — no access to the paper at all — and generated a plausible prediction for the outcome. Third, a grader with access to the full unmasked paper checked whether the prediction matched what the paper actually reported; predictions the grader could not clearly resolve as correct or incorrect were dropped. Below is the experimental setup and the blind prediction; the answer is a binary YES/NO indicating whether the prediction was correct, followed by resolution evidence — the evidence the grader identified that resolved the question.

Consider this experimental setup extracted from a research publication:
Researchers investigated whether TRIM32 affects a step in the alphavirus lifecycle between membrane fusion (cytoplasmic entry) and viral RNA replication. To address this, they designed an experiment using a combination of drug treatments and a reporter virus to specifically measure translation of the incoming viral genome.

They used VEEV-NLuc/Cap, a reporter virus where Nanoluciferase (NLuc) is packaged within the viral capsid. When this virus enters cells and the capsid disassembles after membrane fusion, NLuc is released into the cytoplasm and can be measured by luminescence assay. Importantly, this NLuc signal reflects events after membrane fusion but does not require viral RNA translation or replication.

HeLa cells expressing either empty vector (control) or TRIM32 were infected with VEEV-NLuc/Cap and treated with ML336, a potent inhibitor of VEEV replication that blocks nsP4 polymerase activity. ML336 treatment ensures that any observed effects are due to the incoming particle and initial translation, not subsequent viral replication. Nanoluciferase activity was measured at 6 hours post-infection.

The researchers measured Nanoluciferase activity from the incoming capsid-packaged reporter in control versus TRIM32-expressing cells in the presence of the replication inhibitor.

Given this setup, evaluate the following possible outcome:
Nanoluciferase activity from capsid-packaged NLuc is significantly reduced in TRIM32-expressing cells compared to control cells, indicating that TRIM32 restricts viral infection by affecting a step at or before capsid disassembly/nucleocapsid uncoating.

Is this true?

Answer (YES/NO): YES